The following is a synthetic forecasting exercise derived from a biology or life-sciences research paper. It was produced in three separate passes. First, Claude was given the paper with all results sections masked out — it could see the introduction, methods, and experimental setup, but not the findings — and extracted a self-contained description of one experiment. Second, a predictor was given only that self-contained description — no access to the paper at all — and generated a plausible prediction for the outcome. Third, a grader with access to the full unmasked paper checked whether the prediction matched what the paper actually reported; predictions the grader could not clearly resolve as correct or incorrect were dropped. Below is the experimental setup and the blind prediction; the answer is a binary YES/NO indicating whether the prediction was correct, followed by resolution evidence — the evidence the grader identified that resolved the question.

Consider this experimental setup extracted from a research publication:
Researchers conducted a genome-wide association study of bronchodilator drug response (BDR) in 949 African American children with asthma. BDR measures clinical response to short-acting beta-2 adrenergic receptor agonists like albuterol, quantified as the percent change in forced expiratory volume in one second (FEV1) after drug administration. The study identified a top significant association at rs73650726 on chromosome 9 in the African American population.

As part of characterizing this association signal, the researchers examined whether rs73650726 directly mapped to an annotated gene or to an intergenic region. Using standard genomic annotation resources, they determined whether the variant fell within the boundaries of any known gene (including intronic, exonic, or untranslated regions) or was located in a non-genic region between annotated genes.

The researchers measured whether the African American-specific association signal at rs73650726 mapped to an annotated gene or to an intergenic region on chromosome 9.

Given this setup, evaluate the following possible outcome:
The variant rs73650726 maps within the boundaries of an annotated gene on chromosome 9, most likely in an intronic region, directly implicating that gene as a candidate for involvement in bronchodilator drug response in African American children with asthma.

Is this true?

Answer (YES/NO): NO